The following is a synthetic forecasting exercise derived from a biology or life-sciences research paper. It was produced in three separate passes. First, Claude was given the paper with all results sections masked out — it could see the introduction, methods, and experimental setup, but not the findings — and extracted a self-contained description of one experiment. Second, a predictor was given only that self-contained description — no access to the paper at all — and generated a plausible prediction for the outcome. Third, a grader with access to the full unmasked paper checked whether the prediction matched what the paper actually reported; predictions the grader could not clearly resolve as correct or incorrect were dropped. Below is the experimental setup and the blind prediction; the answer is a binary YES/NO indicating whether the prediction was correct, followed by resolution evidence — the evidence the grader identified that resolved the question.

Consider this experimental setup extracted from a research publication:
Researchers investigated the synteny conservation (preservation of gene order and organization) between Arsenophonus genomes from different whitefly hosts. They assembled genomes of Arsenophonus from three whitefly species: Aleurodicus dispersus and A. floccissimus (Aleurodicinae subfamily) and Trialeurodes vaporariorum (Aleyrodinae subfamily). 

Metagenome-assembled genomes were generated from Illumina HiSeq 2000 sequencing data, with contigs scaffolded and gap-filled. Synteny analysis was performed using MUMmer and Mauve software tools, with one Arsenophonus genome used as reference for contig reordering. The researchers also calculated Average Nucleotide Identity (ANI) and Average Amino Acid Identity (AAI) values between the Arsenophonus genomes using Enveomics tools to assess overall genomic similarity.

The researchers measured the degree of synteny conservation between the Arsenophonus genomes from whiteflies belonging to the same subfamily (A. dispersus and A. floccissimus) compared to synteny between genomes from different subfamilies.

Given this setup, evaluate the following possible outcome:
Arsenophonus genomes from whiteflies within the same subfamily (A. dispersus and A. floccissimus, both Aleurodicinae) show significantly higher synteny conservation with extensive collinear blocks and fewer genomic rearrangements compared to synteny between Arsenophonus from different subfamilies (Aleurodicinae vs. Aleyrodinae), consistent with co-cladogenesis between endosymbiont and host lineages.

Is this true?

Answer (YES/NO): NO